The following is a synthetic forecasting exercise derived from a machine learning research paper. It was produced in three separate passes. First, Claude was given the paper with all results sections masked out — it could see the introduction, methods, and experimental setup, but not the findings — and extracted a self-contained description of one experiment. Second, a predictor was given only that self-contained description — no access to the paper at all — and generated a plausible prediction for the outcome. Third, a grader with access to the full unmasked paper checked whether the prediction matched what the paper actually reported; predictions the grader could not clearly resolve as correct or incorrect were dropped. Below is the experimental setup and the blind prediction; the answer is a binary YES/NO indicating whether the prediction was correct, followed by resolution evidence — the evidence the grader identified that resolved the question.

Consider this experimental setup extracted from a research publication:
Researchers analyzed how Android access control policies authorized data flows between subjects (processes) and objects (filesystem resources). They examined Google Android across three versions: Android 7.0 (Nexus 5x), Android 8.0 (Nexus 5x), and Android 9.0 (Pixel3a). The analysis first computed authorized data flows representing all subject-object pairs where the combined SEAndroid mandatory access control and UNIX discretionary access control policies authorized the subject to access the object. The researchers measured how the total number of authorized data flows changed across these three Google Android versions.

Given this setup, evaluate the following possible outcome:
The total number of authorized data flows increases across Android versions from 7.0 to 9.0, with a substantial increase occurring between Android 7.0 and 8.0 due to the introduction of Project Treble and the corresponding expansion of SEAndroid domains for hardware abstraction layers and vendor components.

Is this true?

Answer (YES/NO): NO